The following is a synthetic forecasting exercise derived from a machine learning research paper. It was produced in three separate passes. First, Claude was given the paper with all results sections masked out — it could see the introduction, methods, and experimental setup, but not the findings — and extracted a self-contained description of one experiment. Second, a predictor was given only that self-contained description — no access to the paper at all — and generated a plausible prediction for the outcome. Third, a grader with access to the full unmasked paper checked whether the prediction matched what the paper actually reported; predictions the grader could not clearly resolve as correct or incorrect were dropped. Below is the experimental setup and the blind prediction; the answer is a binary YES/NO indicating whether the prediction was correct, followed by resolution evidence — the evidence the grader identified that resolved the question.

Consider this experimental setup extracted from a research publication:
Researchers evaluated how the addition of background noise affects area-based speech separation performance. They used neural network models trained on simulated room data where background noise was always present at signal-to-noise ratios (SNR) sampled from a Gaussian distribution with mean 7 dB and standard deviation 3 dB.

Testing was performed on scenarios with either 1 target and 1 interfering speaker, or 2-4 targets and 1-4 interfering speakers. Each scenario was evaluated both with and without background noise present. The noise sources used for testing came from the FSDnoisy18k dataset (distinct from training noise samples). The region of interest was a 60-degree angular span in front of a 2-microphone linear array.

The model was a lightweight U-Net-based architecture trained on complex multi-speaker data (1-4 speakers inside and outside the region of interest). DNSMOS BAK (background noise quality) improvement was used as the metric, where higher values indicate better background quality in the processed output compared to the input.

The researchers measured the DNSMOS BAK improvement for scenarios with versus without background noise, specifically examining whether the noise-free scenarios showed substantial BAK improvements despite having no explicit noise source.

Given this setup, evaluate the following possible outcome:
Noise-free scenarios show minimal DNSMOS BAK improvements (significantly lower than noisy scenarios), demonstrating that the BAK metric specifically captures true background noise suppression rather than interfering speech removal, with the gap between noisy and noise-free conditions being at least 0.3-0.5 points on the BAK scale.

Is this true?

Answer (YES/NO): NO